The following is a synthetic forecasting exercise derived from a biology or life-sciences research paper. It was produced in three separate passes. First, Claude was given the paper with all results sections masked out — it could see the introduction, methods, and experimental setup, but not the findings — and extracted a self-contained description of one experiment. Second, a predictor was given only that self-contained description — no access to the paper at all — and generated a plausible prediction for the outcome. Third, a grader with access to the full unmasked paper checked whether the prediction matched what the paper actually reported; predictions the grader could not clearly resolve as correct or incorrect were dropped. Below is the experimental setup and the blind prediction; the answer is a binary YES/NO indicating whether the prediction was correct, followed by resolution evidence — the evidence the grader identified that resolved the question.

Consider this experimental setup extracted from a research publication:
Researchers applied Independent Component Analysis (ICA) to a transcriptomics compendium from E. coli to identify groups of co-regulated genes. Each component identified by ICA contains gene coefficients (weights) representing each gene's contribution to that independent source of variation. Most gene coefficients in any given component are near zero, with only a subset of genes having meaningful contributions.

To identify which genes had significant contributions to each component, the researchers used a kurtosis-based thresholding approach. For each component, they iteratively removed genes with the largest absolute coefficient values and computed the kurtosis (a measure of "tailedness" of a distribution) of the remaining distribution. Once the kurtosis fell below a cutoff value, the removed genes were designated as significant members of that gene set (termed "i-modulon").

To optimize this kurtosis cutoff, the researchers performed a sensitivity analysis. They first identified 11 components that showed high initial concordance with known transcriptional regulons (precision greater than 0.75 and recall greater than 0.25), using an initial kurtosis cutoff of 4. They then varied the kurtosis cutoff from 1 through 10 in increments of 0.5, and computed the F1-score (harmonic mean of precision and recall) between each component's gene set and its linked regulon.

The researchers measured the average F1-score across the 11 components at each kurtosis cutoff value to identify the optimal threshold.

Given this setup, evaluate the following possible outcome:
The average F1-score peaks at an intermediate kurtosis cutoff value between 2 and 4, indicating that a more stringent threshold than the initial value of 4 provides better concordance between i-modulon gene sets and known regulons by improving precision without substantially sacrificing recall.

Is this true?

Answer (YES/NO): NO